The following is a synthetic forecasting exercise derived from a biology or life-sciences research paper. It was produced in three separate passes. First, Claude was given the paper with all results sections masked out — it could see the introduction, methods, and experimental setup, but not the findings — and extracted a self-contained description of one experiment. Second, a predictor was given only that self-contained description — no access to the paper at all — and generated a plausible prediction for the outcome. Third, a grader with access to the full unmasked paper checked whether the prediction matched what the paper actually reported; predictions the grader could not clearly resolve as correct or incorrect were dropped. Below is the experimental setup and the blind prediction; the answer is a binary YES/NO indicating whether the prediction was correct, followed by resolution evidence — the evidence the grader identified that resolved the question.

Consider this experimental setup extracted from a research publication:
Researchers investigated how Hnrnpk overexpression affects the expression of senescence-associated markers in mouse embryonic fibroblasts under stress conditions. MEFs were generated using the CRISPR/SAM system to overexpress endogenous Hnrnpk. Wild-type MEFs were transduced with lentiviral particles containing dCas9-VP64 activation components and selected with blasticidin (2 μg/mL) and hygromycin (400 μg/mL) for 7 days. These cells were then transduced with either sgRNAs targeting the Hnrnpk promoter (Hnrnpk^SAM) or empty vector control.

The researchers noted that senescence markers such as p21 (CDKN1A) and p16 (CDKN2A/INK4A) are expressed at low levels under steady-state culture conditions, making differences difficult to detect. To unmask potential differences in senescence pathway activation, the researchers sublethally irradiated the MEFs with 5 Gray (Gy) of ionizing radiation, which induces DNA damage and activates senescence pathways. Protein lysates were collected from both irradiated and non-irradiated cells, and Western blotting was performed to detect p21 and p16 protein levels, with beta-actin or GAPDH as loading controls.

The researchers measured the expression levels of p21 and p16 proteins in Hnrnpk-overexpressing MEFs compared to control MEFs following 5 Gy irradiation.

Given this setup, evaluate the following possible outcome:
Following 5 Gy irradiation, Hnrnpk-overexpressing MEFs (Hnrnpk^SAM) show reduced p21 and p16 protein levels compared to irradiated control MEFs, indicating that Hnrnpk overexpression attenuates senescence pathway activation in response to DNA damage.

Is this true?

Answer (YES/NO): NO